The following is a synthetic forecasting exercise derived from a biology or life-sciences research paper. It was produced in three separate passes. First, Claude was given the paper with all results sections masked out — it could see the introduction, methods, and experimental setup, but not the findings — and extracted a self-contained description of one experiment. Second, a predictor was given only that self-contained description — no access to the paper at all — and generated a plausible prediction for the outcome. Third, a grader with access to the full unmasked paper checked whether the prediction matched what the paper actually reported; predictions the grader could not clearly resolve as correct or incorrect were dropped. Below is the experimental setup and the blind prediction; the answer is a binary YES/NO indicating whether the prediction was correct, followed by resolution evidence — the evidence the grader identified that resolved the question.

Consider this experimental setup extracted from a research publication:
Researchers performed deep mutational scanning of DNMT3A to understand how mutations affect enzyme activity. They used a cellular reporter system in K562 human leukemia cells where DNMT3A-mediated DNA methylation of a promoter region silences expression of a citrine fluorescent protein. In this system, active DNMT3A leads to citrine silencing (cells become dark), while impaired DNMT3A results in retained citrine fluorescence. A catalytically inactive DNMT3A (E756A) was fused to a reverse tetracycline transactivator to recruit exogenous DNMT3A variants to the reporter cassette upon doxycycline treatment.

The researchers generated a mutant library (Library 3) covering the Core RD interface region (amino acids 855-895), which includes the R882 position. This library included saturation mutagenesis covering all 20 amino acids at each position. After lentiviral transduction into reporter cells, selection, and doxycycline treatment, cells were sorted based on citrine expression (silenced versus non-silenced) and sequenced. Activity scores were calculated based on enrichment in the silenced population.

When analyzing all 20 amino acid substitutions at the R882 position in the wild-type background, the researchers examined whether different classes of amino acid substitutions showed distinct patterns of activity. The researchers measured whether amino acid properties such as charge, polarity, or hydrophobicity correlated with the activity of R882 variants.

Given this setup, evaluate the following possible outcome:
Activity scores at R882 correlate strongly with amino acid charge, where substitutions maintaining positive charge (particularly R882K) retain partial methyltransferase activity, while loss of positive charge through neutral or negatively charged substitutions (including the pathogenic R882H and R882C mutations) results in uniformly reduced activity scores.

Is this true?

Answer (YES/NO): YES